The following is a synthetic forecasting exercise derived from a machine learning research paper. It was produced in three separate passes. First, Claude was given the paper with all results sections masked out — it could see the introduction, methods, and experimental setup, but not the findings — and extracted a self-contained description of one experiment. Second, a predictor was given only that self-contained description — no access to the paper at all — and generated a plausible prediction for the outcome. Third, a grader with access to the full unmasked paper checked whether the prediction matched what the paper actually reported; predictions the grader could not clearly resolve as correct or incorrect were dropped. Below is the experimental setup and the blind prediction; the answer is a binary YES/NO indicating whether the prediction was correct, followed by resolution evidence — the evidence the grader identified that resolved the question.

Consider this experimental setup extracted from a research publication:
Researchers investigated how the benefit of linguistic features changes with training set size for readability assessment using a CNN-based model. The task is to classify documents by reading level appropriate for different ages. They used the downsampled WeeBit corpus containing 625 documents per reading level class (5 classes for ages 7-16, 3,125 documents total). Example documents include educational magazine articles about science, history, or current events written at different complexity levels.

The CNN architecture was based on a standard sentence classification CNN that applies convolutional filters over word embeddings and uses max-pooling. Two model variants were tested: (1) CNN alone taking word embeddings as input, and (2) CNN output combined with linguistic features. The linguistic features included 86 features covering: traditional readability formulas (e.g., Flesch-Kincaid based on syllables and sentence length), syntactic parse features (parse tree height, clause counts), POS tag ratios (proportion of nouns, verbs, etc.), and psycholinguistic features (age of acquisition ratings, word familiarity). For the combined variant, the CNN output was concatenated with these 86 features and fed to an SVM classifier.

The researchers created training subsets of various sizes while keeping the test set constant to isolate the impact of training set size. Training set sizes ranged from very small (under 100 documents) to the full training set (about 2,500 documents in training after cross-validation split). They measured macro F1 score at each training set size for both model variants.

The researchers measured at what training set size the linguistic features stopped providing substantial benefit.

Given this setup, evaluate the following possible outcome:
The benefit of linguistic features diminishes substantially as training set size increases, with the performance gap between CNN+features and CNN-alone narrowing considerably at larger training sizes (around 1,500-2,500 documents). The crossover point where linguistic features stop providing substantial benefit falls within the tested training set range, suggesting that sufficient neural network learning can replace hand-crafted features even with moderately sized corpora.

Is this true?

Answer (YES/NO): NO